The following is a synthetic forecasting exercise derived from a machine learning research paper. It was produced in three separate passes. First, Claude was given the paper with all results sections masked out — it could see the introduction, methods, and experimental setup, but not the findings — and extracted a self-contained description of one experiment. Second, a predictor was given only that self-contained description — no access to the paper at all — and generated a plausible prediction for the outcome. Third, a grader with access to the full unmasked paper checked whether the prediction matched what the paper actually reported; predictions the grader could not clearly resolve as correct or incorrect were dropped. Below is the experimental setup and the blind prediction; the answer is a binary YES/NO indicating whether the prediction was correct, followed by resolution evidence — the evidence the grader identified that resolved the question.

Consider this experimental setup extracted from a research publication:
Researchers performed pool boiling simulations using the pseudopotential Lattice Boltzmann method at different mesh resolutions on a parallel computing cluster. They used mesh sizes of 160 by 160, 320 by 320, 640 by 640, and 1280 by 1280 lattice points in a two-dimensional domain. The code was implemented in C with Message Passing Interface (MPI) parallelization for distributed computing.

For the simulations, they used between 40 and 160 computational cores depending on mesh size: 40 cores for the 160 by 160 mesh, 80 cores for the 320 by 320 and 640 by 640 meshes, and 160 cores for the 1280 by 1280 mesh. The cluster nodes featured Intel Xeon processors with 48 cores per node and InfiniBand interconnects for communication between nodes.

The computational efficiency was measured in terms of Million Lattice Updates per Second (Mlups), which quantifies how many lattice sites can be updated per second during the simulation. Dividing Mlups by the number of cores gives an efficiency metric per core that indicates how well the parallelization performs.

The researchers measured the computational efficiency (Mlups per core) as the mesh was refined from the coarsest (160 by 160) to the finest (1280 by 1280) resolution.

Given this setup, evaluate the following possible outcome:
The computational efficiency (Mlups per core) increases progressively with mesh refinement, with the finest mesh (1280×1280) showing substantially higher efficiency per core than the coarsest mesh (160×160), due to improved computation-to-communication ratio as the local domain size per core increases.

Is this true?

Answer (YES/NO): NO